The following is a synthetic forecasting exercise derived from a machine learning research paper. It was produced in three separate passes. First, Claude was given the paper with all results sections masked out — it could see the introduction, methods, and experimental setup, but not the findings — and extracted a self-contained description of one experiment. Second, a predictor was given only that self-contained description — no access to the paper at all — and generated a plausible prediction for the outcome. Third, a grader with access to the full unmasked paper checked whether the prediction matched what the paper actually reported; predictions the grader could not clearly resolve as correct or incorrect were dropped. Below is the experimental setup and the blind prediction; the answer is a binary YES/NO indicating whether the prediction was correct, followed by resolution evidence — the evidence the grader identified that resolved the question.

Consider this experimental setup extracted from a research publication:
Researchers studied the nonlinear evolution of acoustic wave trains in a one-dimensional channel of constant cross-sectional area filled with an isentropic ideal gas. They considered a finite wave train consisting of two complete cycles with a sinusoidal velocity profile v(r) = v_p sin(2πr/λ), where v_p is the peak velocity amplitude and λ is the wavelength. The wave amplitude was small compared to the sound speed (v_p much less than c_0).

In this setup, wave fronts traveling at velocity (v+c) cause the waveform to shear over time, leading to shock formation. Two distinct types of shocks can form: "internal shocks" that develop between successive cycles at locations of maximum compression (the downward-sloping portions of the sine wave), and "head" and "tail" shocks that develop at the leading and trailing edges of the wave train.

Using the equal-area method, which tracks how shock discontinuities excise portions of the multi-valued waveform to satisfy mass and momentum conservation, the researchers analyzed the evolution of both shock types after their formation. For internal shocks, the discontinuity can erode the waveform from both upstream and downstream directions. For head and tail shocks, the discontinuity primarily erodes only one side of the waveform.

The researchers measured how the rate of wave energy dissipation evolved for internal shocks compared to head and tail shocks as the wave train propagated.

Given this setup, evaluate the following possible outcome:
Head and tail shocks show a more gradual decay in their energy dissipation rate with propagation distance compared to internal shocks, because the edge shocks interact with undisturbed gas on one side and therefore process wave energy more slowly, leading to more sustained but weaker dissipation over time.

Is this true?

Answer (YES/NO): YES